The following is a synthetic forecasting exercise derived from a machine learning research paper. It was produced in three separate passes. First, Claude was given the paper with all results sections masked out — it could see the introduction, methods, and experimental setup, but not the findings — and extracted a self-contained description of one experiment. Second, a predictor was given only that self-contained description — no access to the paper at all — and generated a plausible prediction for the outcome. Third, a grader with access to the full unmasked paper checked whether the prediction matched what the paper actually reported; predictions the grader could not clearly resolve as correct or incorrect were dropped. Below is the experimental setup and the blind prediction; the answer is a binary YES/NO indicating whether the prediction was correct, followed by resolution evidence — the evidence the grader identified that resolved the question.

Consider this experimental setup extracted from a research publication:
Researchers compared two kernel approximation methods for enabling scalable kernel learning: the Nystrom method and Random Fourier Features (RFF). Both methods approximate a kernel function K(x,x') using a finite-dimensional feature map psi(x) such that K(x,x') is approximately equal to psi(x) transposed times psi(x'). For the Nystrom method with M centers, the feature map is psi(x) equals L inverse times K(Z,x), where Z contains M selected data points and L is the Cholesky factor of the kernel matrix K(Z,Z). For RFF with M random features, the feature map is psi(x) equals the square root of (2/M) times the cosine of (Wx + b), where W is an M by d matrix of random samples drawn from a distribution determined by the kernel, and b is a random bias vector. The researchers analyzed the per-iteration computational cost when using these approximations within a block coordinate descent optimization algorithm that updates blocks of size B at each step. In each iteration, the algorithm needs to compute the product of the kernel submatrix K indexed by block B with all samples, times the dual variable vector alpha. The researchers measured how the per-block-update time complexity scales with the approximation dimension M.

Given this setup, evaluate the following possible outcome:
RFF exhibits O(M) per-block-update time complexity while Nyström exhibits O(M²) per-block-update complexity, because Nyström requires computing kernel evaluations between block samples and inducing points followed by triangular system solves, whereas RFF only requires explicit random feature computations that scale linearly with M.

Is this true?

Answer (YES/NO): YES